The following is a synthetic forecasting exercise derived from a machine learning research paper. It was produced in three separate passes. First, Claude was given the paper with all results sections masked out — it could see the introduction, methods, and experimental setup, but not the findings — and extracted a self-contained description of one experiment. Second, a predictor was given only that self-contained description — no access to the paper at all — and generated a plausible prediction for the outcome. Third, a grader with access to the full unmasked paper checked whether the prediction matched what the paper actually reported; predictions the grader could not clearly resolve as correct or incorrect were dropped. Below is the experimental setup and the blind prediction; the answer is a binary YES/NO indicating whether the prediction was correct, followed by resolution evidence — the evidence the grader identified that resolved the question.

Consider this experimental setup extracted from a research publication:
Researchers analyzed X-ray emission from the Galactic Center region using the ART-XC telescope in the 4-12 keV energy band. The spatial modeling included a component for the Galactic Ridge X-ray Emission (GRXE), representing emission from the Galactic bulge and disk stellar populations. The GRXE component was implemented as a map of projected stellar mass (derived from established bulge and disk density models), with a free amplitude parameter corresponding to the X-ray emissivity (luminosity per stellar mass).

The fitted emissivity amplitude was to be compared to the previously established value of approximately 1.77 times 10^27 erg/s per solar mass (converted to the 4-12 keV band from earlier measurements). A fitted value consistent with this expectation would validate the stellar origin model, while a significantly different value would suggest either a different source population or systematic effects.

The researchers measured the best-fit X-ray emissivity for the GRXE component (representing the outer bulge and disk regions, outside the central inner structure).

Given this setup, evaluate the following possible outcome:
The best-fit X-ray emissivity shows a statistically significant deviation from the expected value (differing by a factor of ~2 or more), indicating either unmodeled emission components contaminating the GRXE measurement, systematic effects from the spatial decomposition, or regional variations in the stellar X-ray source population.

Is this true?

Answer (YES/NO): NO